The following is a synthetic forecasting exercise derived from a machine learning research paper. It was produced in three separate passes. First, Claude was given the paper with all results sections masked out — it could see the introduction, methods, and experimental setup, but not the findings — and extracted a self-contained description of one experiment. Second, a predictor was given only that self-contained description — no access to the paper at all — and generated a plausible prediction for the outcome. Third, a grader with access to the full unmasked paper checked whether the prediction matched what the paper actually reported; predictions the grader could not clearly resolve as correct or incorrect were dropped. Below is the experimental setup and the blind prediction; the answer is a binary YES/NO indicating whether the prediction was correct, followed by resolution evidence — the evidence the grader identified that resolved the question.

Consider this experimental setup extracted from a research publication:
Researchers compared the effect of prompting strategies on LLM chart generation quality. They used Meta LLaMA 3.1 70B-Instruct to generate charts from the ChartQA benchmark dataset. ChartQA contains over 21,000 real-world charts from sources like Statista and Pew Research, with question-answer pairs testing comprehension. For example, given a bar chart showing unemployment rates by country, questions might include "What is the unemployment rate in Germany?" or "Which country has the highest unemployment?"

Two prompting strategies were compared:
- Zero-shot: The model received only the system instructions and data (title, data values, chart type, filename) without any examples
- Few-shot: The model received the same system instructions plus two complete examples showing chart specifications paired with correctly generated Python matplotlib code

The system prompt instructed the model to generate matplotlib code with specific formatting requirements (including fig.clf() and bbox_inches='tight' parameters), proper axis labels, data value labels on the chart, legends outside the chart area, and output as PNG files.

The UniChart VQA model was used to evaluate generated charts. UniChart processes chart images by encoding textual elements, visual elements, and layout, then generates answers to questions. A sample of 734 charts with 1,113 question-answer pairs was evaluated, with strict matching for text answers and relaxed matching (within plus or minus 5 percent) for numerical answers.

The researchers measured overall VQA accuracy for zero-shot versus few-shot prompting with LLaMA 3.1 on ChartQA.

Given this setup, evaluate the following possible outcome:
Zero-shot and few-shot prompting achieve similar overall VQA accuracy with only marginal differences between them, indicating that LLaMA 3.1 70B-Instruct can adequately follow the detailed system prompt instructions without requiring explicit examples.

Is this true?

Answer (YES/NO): NO